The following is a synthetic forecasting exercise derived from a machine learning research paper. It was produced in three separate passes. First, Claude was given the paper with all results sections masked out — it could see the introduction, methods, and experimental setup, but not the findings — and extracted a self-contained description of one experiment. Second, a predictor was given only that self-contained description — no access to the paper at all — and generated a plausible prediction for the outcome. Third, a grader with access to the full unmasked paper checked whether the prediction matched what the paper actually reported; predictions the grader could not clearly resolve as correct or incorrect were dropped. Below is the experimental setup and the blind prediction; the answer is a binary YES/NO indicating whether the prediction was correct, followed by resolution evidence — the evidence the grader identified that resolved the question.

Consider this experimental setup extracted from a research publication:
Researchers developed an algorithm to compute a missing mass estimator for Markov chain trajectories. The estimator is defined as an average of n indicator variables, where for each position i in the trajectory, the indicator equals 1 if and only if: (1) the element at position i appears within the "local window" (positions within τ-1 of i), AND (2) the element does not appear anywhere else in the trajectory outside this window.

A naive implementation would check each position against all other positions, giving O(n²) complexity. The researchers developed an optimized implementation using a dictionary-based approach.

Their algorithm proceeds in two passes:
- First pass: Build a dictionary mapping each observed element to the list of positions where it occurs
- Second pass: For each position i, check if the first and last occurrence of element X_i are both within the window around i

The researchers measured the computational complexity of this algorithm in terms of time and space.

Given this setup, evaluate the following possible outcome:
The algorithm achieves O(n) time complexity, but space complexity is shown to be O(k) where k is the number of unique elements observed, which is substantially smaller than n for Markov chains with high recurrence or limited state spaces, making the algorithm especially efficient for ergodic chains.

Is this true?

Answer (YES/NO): NO